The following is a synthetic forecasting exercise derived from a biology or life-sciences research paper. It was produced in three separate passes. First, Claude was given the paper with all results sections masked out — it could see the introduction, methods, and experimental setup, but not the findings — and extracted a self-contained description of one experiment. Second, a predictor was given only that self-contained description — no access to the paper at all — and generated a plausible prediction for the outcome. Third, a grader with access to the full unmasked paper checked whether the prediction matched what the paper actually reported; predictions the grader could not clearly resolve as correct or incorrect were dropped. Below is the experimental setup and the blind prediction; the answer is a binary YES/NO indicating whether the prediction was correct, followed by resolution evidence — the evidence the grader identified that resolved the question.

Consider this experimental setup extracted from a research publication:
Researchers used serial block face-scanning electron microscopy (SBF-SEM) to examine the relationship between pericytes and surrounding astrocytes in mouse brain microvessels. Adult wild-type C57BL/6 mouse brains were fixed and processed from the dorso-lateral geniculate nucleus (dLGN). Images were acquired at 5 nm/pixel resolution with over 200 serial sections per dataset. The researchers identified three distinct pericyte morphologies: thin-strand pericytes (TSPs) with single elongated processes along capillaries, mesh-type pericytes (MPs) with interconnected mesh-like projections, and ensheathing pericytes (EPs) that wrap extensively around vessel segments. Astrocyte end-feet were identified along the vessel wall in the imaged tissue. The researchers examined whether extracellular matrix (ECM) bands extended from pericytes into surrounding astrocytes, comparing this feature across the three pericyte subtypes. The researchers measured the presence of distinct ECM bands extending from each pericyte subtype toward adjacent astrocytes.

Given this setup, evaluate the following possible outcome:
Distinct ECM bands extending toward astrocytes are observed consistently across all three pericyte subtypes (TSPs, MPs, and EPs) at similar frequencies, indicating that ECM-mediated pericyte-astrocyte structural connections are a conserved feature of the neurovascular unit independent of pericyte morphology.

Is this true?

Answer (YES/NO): NO